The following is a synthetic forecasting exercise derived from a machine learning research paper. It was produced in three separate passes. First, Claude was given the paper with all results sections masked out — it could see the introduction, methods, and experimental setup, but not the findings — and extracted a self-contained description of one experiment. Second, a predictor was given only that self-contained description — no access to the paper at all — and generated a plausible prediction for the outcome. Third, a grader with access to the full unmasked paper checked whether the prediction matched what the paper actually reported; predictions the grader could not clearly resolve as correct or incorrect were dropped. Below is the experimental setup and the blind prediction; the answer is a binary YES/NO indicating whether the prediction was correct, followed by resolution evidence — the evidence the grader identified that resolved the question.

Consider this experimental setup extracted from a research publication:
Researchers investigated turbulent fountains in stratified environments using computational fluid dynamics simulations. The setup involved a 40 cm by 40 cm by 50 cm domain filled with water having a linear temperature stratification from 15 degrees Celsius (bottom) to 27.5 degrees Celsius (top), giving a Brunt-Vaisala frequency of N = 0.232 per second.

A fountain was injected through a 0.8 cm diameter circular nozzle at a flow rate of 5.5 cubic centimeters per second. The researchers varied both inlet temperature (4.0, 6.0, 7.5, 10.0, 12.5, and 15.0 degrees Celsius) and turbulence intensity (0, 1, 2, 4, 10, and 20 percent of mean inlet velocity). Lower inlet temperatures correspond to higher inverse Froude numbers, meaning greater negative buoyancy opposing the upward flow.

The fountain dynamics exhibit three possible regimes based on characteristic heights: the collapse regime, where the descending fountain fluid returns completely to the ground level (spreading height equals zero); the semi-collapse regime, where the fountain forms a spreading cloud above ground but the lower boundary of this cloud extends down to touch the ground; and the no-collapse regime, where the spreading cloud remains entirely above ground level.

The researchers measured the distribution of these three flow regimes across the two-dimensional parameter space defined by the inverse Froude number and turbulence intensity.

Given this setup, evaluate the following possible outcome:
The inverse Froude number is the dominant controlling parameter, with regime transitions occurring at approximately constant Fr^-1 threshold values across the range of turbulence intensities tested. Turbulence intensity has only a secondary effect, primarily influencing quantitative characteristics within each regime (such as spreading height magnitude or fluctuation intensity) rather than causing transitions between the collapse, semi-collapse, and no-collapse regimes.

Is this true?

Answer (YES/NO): NO